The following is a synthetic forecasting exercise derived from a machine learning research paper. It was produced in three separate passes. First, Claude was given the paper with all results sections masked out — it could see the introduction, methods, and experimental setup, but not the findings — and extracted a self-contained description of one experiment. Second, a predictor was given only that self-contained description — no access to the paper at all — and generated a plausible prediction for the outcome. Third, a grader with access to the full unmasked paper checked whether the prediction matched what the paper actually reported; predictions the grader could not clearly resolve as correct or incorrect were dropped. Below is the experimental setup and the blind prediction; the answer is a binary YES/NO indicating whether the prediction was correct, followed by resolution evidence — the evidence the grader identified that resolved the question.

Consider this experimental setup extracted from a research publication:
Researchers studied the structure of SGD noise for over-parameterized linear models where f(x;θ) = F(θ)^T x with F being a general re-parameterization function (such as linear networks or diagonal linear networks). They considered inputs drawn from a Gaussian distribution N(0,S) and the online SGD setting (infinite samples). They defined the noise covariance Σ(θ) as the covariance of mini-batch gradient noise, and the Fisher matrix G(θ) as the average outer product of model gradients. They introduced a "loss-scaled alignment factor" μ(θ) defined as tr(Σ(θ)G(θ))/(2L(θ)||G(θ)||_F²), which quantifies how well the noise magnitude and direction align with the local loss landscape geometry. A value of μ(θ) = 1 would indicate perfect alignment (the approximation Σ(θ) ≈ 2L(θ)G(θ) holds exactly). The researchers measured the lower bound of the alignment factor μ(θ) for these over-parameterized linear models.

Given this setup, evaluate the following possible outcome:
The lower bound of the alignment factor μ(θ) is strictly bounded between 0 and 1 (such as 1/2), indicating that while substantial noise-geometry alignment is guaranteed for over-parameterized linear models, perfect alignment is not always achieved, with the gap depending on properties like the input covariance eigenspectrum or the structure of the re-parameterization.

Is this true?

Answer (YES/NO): NO